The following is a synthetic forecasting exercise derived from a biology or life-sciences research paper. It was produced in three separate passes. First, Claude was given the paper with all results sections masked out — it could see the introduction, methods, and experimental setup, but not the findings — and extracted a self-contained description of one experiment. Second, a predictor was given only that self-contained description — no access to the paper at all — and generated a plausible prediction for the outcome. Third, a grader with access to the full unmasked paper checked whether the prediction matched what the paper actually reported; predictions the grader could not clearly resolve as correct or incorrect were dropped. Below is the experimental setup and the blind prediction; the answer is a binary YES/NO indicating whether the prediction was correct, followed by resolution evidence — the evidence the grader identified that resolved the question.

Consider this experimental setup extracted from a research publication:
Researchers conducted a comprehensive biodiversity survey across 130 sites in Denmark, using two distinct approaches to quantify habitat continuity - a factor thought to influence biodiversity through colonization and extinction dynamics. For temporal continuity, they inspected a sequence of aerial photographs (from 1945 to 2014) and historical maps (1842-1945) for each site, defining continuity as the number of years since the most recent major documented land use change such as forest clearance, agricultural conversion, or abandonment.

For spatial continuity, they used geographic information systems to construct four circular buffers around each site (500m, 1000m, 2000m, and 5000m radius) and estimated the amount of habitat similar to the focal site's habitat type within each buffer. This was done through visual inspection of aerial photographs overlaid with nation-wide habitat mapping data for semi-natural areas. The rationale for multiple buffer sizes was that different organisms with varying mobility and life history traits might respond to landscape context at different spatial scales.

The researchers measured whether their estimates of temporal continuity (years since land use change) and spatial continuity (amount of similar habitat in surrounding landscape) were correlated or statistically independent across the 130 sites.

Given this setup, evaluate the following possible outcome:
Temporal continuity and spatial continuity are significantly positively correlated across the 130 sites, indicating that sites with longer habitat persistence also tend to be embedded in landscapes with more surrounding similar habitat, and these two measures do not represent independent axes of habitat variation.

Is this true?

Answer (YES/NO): NO